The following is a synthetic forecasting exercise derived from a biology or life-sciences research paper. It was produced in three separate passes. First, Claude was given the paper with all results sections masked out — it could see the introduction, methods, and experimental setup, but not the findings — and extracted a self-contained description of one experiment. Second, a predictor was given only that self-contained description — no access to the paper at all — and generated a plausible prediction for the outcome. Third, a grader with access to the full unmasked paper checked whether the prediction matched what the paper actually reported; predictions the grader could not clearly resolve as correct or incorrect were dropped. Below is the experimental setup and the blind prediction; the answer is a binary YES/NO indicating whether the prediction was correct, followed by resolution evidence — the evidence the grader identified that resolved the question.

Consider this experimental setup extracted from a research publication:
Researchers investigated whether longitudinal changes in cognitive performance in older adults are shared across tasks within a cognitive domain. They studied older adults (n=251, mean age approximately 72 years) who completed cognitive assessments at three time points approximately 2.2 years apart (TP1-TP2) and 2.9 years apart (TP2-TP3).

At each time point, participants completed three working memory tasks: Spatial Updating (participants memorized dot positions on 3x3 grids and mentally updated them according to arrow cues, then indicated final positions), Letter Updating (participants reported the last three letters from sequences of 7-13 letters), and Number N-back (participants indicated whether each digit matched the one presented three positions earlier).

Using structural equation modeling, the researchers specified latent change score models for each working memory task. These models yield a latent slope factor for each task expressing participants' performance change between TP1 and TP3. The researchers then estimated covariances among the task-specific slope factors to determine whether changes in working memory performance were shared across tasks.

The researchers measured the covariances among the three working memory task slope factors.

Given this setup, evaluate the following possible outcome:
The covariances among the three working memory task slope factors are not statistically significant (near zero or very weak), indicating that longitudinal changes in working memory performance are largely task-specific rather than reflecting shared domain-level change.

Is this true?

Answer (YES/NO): YES